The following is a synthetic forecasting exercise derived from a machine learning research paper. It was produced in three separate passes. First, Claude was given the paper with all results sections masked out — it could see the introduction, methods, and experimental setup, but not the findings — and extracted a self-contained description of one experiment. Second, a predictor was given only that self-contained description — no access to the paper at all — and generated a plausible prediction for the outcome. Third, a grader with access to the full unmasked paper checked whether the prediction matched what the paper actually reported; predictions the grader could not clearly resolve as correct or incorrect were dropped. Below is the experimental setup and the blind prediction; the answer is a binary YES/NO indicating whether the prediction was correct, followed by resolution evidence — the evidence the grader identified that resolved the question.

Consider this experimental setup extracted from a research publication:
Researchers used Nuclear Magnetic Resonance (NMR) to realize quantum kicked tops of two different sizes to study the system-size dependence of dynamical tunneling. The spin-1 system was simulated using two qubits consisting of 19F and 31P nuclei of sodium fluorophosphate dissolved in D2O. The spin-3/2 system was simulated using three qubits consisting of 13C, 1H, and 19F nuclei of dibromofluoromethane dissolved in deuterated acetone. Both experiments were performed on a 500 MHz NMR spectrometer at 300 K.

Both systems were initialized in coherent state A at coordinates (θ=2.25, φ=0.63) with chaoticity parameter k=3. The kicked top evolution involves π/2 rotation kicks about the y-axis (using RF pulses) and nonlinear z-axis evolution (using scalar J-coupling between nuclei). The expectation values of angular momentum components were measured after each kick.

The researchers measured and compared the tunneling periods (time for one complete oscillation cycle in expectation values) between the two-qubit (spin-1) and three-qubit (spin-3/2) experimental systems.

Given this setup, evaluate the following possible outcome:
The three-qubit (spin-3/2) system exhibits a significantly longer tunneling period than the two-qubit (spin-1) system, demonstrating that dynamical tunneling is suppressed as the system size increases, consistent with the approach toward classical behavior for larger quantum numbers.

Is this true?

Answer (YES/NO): YES